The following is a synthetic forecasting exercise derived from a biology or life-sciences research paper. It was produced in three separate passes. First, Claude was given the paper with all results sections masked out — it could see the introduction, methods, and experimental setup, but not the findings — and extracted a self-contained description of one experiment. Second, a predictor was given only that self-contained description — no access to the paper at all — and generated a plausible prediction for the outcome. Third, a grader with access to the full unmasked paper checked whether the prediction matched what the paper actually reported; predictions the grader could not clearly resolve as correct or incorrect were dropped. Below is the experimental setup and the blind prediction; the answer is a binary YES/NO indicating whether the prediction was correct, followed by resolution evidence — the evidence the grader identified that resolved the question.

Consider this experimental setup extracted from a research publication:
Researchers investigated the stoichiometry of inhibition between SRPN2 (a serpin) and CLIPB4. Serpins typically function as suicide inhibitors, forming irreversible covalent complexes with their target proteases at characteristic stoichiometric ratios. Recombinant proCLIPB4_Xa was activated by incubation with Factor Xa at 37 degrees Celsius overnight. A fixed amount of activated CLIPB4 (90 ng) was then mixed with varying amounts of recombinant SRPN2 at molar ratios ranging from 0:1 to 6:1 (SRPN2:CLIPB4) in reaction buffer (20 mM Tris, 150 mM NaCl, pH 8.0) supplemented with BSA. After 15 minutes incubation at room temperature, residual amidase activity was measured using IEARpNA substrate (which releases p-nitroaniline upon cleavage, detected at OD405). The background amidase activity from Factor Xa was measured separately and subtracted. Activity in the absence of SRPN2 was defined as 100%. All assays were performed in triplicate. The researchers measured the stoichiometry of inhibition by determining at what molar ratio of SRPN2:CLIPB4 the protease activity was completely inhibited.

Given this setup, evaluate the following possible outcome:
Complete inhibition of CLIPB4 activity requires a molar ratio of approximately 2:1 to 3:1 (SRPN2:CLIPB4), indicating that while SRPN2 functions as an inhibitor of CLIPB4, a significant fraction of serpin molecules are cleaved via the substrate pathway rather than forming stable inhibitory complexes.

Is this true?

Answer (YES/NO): NO